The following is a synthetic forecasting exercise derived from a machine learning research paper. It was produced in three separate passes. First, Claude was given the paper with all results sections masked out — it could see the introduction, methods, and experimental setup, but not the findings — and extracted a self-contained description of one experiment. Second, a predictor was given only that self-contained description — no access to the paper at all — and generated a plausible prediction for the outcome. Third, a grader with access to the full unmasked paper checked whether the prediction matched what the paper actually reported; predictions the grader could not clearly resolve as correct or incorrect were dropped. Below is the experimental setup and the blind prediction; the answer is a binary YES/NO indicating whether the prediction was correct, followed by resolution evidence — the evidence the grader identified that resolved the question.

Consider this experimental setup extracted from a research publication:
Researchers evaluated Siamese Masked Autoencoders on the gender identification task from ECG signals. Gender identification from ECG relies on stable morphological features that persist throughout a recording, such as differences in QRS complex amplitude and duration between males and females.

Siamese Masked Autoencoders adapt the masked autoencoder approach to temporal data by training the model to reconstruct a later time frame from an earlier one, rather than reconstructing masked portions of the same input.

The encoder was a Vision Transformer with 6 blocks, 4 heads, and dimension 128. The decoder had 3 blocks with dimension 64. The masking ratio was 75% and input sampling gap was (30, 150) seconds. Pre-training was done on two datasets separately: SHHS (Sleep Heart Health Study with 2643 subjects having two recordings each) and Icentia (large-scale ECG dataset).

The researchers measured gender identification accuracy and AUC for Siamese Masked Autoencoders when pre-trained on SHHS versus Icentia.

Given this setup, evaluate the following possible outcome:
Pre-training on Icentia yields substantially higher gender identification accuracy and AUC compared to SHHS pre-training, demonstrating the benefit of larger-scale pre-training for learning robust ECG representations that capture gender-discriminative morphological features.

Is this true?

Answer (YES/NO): NO